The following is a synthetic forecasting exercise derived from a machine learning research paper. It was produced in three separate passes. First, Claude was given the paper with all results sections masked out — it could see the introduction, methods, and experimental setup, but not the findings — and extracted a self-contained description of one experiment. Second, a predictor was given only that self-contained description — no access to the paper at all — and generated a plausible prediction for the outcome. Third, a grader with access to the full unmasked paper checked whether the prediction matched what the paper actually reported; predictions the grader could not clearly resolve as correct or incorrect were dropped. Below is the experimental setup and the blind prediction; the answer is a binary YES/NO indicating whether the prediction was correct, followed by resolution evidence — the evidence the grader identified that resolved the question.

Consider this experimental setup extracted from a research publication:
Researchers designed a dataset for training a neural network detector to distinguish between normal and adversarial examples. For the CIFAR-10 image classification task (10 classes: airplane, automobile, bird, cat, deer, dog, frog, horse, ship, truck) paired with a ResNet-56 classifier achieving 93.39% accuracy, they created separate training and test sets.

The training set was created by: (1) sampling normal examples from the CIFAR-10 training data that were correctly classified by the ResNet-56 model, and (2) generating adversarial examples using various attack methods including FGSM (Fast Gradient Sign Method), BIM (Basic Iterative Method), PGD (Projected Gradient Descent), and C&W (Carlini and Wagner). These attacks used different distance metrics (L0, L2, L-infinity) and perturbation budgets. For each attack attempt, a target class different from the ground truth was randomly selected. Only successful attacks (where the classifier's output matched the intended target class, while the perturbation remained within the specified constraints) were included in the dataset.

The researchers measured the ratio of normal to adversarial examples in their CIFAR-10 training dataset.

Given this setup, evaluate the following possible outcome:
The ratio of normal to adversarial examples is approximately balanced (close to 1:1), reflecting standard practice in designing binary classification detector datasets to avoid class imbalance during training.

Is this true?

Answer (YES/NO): NO